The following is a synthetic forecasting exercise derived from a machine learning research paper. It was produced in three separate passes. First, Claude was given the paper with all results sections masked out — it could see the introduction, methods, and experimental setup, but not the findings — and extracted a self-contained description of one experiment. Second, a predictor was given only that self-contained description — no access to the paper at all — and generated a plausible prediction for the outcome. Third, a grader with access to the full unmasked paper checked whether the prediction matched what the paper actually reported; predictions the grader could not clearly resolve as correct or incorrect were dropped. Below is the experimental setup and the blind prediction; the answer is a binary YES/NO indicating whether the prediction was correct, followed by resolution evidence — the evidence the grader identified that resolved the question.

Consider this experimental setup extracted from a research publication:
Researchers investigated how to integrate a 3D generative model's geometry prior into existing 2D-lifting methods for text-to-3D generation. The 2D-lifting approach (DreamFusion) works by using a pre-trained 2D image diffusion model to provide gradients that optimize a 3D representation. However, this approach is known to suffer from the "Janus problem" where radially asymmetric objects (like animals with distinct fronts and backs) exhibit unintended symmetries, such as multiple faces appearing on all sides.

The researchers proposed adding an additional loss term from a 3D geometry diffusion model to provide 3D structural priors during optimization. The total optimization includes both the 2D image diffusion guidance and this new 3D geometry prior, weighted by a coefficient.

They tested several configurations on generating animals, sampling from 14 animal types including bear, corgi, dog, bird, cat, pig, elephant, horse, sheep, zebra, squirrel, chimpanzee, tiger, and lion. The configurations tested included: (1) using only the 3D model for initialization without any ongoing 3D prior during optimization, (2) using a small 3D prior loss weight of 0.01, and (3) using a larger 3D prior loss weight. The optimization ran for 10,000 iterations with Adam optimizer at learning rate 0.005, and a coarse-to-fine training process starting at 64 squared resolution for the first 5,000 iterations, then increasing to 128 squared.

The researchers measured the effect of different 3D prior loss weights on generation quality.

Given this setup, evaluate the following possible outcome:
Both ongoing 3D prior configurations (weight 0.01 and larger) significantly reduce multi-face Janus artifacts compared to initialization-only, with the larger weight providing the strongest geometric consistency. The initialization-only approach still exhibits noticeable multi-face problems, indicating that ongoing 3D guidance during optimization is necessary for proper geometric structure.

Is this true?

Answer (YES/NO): NO